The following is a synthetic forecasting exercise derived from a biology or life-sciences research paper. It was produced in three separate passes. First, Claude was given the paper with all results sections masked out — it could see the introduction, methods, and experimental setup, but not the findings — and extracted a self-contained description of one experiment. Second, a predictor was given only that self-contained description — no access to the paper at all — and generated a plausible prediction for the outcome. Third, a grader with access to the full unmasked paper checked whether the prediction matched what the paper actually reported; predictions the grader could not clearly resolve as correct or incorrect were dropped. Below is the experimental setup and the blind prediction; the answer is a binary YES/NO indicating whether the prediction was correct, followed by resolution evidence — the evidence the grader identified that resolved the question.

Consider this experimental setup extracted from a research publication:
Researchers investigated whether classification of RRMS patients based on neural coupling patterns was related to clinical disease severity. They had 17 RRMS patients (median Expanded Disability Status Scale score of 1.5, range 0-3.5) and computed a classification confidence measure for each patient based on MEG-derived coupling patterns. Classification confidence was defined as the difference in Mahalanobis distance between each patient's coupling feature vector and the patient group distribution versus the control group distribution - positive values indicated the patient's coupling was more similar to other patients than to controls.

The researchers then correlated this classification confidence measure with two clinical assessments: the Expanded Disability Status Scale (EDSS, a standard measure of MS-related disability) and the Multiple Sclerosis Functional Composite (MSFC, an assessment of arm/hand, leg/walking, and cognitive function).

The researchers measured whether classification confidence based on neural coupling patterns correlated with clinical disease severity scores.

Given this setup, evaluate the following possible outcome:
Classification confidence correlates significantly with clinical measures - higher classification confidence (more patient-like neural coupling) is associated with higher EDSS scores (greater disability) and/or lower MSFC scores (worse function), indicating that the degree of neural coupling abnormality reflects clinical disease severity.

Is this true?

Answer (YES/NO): YES